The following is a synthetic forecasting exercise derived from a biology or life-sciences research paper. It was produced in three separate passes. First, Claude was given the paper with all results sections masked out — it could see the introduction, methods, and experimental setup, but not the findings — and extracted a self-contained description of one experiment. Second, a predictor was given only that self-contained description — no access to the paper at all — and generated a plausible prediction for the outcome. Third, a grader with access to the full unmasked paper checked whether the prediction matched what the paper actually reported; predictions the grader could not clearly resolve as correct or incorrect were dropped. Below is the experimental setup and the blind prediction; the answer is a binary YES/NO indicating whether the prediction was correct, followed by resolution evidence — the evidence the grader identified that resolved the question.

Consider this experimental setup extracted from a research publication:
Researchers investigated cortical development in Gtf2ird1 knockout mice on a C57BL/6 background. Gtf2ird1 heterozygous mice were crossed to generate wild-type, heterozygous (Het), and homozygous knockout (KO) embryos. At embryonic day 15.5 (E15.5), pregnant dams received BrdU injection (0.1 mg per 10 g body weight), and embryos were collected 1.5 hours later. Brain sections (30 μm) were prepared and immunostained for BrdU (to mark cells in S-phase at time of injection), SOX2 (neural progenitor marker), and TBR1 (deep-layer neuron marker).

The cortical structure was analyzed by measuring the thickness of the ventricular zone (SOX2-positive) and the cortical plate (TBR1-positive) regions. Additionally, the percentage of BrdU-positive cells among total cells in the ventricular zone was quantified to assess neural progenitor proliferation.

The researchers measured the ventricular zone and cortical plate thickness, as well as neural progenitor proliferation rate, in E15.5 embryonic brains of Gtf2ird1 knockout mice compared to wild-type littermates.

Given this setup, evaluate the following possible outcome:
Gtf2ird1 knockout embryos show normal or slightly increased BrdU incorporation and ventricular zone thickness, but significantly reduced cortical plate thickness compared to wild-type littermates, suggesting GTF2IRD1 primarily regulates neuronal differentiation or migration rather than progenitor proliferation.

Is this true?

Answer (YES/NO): YES